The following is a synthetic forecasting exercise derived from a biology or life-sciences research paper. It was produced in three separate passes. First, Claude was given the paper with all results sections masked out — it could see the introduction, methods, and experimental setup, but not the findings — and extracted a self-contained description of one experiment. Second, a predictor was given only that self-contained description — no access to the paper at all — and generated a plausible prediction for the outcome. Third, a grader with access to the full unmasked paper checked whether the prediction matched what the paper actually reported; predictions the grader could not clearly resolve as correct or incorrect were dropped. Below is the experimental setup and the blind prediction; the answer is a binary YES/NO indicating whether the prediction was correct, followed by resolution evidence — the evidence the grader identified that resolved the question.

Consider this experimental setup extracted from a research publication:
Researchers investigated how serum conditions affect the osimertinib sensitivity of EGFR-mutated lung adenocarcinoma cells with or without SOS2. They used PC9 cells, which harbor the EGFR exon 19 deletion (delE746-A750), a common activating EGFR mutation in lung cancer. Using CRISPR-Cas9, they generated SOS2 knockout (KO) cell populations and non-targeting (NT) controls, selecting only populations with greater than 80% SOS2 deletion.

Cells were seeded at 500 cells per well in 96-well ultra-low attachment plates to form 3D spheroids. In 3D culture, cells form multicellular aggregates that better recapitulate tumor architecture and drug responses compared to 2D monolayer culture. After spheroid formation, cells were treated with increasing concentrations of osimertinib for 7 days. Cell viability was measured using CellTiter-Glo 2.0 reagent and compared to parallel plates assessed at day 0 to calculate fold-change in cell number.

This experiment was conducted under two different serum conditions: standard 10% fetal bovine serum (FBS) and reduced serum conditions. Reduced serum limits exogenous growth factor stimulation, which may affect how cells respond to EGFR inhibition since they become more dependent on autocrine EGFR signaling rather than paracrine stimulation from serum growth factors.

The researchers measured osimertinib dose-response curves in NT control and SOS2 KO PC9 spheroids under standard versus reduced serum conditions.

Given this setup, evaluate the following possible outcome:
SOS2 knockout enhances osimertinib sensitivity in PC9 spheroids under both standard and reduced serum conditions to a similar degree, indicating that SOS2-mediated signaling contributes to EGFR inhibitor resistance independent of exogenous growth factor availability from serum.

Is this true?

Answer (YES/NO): NO